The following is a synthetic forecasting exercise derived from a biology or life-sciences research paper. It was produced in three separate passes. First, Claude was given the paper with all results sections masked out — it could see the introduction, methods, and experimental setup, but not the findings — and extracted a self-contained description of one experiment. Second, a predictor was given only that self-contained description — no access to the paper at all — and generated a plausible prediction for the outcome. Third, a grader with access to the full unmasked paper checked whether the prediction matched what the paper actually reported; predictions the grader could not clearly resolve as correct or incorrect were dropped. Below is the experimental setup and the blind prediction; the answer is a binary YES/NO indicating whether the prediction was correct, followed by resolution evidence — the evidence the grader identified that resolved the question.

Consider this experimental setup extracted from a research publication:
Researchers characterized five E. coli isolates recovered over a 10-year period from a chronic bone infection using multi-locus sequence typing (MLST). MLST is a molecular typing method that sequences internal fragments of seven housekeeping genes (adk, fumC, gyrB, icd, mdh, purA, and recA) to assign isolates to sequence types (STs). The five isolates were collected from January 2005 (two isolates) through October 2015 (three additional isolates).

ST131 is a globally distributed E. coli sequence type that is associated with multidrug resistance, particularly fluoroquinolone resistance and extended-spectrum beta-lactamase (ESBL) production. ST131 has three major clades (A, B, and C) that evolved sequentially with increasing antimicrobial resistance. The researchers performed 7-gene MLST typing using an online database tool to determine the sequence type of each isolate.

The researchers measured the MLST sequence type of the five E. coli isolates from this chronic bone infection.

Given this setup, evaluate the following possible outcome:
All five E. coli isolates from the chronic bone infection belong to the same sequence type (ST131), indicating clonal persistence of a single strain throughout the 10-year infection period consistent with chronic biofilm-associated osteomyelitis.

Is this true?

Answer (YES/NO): NO